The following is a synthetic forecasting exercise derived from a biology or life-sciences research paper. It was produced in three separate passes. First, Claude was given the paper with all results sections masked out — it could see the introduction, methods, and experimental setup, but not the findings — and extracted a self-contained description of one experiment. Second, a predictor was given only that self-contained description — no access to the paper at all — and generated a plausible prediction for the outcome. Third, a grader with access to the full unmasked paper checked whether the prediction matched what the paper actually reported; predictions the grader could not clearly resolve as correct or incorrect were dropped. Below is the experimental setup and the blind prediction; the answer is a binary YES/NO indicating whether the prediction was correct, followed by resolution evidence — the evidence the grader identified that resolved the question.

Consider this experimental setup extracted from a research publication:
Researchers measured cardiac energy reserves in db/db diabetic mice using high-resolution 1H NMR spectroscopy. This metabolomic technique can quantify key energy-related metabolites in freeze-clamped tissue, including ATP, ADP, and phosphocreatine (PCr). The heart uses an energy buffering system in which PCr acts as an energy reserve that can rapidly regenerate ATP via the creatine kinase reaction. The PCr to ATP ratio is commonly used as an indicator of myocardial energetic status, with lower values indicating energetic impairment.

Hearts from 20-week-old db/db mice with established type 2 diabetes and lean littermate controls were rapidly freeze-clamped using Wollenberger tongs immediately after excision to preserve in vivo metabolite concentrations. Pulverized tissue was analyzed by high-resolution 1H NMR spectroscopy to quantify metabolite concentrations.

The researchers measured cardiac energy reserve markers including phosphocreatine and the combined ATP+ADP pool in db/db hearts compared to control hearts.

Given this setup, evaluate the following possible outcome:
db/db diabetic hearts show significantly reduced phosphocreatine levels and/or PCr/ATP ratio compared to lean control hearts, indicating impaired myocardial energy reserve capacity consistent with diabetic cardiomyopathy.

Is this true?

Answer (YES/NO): YES